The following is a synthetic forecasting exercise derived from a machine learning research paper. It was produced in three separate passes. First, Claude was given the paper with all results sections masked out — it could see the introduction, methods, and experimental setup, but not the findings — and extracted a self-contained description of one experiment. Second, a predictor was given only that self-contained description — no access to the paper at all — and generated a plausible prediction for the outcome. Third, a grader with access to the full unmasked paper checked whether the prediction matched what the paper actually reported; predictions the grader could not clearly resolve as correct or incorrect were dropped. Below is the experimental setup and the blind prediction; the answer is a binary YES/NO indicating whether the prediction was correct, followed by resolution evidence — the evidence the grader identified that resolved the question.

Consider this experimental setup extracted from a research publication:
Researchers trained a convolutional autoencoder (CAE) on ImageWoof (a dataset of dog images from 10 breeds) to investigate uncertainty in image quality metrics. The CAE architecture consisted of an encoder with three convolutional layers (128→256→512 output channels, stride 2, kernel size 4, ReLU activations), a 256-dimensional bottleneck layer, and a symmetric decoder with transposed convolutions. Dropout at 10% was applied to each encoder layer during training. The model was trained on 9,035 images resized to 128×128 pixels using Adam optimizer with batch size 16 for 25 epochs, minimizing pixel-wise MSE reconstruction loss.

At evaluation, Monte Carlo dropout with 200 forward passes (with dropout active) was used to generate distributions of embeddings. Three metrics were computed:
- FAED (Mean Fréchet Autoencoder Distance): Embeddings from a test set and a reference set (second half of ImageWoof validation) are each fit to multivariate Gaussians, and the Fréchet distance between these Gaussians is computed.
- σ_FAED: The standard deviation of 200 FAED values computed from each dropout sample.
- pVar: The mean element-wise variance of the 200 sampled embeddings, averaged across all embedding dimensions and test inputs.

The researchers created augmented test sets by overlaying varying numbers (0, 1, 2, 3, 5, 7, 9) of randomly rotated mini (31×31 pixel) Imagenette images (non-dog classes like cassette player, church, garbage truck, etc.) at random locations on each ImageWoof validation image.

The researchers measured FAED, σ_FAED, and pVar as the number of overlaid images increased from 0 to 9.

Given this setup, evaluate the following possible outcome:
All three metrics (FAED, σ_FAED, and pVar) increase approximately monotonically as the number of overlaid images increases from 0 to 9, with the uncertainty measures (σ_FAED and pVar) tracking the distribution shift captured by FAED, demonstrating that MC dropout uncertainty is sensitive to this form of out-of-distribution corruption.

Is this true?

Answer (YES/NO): YES